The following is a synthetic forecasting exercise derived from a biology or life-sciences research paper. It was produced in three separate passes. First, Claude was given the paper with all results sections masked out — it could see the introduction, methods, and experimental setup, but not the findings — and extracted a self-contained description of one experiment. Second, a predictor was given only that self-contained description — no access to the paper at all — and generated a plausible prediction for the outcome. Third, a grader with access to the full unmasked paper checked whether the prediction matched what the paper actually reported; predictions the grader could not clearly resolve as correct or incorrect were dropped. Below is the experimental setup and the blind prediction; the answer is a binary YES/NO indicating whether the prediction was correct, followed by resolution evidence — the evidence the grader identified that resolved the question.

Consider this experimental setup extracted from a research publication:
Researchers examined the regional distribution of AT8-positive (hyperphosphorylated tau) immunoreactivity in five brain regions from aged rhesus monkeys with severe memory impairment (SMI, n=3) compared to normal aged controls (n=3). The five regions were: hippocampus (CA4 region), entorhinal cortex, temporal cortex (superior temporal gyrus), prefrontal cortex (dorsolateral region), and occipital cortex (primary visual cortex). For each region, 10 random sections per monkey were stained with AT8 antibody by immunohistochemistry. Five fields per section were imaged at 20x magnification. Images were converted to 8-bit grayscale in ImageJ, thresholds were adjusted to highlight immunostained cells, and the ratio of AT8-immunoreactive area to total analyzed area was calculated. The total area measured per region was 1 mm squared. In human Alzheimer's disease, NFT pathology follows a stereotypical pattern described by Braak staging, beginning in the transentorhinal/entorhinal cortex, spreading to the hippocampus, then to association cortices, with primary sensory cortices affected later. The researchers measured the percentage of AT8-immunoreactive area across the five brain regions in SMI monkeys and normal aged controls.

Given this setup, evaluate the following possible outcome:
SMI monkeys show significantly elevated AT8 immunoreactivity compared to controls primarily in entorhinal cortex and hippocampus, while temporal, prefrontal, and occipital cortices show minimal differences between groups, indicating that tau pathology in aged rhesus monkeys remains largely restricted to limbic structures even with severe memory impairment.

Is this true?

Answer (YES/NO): NO